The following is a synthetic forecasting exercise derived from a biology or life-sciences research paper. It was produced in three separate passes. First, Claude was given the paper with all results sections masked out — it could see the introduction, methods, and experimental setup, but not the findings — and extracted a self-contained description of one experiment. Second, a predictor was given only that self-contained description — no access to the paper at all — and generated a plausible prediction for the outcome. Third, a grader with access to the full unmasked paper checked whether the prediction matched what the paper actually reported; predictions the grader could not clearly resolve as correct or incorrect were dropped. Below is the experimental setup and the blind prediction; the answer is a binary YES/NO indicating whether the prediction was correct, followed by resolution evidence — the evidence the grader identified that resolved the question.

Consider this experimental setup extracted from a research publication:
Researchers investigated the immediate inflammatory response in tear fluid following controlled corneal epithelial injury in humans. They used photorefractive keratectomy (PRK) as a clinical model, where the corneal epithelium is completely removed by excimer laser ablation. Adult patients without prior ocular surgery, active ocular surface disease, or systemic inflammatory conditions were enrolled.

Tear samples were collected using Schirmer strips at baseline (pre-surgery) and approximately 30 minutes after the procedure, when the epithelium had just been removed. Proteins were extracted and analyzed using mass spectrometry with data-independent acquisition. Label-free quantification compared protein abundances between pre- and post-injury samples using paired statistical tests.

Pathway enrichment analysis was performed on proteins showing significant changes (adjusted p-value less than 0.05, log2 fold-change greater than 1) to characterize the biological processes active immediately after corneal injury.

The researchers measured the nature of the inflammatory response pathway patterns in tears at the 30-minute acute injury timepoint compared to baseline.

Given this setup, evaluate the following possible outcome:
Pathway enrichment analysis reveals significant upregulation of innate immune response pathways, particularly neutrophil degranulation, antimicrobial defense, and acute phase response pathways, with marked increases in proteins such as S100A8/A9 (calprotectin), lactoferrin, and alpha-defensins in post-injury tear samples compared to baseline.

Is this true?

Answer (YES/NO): NO